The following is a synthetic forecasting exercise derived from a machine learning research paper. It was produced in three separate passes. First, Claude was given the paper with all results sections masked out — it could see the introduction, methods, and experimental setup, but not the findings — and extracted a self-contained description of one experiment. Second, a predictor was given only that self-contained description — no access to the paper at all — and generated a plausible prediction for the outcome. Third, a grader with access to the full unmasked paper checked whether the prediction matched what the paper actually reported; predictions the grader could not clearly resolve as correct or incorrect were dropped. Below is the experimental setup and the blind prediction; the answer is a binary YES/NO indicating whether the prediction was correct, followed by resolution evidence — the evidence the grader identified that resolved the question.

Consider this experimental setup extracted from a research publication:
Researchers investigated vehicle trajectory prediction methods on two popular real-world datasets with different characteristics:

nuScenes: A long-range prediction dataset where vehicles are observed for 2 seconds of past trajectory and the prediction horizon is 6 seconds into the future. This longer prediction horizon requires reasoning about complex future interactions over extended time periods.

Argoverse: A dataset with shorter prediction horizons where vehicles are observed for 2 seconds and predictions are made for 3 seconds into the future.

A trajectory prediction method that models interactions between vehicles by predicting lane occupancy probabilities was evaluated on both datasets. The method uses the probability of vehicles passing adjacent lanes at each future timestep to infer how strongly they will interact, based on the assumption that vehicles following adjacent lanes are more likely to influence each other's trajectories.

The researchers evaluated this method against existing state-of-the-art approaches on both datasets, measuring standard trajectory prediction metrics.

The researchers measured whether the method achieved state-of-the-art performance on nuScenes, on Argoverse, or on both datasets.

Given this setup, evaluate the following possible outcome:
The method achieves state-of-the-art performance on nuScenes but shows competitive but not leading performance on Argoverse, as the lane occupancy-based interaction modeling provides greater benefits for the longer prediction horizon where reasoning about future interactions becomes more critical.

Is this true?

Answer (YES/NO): YES